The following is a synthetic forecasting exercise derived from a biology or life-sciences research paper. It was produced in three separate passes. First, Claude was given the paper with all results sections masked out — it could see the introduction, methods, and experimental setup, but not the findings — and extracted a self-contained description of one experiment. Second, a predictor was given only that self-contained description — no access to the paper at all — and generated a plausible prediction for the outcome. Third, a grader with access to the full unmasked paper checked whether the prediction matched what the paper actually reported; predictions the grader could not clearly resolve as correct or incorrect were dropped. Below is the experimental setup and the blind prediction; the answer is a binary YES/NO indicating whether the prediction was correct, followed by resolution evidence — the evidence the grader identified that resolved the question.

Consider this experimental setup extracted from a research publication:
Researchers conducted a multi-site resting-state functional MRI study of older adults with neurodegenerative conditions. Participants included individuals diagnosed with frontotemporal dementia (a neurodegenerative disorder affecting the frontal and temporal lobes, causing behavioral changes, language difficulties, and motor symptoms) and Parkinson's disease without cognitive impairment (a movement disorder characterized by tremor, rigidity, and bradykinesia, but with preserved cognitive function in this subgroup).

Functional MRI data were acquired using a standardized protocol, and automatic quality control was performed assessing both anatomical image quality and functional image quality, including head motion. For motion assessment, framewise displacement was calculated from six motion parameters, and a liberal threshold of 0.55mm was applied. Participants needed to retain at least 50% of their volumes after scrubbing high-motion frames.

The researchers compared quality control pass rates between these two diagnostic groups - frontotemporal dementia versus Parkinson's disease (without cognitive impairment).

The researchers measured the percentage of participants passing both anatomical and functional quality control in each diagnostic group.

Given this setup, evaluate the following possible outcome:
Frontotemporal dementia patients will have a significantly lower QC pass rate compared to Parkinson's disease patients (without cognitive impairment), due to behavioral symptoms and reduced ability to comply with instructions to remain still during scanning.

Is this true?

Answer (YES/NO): YES